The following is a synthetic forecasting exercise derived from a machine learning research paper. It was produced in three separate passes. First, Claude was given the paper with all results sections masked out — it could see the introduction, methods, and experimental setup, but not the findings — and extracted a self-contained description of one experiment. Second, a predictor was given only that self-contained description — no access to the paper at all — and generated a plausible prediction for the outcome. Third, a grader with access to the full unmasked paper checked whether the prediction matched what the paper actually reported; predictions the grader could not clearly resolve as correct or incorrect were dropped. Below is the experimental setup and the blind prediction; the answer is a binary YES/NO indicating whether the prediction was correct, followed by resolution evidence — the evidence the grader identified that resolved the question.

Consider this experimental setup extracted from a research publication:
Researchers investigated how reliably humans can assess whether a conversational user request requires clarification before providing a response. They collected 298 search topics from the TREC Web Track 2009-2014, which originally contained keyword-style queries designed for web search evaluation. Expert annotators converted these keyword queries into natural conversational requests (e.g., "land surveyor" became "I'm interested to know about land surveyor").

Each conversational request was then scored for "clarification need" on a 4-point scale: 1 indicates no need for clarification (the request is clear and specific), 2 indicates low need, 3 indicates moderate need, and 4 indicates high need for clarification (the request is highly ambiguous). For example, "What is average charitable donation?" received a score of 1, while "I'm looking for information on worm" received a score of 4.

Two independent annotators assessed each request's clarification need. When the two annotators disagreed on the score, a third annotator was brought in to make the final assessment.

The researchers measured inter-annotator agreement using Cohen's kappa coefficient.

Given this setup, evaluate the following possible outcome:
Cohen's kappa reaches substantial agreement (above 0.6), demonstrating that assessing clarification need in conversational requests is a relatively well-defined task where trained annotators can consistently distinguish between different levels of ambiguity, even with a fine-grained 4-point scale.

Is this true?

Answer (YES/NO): YES